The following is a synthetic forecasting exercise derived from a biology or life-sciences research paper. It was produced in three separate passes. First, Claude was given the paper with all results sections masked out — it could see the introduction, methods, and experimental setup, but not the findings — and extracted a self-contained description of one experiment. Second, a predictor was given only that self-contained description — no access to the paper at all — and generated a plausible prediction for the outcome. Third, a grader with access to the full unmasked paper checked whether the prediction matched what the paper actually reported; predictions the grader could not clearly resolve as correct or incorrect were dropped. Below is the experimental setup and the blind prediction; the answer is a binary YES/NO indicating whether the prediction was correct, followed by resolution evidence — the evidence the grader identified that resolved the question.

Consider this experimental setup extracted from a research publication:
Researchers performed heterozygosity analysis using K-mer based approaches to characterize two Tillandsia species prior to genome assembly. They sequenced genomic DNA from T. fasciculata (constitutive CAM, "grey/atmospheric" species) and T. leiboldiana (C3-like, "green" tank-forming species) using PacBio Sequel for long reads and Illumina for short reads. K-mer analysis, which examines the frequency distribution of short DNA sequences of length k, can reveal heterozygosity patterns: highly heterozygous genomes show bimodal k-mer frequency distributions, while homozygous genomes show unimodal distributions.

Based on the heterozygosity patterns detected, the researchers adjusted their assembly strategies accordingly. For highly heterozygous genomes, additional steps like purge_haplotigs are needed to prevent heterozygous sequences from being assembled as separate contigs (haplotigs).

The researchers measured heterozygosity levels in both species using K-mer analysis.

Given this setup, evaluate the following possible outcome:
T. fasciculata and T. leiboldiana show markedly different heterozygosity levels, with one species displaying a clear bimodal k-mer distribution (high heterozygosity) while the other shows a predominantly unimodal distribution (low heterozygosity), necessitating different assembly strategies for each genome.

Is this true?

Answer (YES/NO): YES